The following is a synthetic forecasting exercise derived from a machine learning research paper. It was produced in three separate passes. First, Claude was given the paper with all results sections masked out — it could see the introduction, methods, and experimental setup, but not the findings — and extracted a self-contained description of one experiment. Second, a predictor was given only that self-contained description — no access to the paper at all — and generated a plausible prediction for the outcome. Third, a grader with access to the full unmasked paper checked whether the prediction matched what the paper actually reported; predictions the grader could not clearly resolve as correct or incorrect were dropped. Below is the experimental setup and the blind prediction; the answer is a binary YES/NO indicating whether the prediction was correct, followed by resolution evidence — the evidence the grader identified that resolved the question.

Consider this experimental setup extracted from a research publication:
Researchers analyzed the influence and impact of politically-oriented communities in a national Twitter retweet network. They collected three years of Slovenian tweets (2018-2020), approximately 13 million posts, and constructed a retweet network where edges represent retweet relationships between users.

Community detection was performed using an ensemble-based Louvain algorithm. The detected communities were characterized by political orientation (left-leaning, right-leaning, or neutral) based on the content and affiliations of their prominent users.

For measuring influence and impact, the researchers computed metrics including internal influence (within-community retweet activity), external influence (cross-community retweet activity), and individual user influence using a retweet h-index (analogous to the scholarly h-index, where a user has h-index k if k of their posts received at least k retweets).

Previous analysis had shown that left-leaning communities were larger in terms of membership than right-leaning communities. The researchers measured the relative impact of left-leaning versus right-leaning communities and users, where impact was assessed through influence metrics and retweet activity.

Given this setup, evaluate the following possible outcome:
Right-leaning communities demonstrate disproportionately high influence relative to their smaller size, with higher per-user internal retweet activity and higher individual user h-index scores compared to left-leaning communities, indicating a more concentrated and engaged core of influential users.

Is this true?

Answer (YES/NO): NO